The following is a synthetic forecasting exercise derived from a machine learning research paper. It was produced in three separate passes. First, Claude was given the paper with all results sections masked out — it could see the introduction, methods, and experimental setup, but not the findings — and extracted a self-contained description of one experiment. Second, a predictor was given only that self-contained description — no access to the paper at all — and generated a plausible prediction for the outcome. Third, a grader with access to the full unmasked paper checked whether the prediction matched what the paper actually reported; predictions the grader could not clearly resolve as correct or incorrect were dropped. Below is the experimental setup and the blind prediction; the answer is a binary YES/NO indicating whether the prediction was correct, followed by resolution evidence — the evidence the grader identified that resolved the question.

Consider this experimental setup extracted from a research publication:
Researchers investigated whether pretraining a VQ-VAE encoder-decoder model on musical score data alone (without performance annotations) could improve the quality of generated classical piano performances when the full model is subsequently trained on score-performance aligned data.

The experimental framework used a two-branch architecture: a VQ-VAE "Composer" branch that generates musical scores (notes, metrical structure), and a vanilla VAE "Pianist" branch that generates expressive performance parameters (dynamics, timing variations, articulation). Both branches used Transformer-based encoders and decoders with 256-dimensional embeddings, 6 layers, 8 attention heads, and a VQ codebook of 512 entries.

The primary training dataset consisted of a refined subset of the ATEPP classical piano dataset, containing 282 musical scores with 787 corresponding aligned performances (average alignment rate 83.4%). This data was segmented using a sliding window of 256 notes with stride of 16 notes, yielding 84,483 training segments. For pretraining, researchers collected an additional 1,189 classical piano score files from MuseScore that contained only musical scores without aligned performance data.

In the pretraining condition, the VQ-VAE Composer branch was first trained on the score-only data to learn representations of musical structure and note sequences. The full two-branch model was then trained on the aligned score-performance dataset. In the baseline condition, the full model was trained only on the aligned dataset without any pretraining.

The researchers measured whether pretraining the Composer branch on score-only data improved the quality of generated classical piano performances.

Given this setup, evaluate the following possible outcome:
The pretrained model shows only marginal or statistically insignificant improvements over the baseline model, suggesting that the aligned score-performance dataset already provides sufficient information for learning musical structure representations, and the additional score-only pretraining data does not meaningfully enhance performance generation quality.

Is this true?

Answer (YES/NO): NO